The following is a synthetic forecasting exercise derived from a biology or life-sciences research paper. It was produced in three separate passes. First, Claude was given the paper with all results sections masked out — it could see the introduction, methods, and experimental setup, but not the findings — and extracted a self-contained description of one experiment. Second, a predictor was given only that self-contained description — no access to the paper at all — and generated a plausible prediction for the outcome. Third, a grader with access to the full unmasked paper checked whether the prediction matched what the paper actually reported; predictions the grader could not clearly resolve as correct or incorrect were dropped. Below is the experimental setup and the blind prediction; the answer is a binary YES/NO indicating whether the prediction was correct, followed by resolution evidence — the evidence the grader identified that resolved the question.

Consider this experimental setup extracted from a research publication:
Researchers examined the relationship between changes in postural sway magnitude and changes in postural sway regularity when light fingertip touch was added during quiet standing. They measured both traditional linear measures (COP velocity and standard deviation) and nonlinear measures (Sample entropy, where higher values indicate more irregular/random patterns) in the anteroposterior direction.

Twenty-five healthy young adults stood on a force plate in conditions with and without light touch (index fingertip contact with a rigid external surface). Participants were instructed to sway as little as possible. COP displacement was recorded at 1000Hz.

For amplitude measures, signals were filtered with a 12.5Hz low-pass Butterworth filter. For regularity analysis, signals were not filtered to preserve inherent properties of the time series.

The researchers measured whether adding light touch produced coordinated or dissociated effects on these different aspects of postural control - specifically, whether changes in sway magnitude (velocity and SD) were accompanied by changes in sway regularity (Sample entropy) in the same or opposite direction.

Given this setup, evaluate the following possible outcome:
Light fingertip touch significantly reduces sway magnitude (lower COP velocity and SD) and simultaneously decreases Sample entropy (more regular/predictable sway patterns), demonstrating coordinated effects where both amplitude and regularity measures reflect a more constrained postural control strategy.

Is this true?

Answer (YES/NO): NO